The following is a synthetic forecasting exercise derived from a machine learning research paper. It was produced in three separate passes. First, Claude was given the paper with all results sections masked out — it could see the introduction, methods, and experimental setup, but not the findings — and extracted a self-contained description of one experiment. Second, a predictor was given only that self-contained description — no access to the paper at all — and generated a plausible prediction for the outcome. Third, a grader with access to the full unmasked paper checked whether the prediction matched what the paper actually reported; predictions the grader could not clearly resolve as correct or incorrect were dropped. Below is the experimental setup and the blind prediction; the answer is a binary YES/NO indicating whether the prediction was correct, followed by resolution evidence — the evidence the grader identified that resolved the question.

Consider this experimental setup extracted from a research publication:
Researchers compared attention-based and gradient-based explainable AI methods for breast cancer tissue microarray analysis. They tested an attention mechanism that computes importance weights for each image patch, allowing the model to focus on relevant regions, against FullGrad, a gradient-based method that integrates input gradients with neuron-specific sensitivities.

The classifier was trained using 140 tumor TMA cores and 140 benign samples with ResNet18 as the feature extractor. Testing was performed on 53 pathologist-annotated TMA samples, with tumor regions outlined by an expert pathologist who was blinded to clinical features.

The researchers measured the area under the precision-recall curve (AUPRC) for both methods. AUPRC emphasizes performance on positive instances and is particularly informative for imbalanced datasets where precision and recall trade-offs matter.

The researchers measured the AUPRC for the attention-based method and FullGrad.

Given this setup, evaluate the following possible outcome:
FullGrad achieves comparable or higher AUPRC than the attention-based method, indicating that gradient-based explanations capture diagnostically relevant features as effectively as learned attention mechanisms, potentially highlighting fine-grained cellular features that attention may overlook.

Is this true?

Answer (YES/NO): NO